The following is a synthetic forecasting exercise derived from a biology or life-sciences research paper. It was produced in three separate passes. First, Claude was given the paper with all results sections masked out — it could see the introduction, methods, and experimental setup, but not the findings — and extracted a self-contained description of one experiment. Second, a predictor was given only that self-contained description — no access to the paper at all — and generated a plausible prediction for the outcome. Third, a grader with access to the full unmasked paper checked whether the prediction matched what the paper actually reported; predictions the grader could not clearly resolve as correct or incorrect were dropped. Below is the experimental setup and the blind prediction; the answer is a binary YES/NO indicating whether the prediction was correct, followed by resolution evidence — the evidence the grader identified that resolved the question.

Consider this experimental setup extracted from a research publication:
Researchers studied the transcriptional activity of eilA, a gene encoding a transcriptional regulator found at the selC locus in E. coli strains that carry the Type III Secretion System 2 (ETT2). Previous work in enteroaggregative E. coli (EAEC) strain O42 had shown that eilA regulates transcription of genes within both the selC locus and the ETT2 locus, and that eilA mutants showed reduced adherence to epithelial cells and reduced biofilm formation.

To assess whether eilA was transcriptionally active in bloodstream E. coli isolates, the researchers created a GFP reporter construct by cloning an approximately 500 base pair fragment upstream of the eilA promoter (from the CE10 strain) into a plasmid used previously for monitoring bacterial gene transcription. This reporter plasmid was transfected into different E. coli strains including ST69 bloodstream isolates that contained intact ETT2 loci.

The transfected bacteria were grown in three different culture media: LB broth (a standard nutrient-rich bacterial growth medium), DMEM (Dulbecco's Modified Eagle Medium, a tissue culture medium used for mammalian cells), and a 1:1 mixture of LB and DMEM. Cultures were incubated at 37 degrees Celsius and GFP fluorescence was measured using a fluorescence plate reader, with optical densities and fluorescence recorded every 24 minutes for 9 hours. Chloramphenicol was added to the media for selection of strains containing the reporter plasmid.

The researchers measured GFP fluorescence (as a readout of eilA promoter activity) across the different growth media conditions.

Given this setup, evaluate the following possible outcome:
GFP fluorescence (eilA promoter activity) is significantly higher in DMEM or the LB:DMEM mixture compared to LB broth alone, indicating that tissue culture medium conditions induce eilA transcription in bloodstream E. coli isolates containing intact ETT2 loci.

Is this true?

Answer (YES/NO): YES